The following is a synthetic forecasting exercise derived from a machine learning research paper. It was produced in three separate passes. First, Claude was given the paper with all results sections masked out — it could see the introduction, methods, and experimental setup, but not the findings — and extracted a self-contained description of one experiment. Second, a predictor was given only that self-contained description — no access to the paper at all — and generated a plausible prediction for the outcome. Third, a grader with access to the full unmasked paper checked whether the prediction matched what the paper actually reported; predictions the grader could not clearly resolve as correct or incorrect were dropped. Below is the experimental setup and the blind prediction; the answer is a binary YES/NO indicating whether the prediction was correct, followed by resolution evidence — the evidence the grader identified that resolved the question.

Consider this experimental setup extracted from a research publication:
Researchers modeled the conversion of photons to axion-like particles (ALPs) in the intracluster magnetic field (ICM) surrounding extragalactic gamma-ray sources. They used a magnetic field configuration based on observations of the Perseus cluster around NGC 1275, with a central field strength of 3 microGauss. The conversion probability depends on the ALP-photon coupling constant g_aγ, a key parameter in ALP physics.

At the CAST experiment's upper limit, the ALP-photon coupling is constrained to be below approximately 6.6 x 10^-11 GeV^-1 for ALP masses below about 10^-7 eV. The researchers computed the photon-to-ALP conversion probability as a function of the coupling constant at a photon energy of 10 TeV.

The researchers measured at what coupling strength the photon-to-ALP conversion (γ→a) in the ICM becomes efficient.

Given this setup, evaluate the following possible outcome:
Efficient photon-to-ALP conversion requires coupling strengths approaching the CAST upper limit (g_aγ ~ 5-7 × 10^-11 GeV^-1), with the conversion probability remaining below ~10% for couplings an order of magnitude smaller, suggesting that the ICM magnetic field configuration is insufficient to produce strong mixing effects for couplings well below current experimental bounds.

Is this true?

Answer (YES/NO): NO